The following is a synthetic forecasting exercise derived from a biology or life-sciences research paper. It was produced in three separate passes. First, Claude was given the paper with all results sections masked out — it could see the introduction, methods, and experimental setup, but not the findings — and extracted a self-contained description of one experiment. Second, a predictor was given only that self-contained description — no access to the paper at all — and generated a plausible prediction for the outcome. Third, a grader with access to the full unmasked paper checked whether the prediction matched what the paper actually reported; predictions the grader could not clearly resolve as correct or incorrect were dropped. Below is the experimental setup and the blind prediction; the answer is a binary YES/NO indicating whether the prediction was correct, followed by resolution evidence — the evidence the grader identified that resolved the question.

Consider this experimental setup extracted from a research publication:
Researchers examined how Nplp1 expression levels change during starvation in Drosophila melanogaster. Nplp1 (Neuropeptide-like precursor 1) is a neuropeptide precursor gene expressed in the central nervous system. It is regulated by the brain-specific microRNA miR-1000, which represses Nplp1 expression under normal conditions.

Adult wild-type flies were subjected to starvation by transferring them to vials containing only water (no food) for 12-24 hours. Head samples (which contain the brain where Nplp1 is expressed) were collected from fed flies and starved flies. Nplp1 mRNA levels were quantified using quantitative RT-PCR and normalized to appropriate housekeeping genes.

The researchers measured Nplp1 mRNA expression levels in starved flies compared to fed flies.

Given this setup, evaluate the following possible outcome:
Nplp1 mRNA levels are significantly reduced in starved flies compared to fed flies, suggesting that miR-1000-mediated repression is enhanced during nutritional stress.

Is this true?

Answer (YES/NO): NO